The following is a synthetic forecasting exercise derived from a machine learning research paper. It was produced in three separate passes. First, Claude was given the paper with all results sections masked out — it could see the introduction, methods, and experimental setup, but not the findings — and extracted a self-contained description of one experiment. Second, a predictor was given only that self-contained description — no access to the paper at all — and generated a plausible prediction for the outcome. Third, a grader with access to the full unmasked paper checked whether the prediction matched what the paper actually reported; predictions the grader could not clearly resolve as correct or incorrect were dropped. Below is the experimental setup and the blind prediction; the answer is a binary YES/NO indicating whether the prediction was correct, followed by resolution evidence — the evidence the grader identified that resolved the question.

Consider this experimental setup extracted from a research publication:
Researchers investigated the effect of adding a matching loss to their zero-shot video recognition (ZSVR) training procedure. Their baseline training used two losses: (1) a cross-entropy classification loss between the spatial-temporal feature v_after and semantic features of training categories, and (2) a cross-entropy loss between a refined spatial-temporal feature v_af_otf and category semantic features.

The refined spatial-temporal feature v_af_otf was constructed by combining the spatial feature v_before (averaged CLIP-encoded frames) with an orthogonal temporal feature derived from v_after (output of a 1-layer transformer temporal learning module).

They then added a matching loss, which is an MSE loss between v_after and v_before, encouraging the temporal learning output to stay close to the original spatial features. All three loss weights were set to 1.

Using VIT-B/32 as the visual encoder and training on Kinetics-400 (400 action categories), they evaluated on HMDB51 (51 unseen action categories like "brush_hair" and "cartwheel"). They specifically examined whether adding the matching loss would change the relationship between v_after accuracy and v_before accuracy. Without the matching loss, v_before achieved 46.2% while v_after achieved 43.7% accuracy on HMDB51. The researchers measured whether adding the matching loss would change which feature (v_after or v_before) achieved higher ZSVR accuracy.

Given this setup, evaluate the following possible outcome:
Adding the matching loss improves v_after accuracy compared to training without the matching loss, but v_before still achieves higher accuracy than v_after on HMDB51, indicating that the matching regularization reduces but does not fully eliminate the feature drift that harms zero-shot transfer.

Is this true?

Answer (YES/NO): NO